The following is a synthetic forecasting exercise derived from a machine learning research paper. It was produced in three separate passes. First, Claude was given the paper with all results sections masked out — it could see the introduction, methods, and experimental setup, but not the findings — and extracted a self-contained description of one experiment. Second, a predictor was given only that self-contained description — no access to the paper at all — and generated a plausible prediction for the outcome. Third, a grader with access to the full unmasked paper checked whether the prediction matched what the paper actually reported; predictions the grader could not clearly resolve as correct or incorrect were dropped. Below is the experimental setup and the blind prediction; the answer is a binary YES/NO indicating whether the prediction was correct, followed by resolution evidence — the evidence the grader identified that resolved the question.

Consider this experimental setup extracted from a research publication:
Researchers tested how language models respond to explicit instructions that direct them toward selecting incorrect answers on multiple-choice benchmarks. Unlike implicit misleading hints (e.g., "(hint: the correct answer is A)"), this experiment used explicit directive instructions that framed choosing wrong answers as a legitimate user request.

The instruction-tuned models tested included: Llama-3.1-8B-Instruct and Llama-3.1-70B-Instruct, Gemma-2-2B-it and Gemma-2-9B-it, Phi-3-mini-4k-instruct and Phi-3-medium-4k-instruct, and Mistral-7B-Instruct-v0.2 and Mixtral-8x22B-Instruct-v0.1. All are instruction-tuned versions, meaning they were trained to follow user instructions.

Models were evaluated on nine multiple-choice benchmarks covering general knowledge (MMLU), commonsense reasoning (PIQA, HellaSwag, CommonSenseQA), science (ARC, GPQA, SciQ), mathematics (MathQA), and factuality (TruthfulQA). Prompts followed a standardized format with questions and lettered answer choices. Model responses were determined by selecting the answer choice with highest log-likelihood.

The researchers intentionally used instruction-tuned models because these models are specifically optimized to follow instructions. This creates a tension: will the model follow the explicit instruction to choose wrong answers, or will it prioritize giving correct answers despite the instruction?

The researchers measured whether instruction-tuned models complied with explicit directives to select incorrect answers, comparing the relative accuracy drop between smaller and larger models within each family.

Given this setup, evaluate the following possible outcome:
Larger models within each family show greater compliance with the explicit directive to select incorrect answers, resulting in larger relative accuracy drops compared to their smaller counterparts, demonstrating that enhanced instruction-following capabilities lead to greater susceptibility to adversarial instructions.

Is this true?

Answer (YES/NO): NO